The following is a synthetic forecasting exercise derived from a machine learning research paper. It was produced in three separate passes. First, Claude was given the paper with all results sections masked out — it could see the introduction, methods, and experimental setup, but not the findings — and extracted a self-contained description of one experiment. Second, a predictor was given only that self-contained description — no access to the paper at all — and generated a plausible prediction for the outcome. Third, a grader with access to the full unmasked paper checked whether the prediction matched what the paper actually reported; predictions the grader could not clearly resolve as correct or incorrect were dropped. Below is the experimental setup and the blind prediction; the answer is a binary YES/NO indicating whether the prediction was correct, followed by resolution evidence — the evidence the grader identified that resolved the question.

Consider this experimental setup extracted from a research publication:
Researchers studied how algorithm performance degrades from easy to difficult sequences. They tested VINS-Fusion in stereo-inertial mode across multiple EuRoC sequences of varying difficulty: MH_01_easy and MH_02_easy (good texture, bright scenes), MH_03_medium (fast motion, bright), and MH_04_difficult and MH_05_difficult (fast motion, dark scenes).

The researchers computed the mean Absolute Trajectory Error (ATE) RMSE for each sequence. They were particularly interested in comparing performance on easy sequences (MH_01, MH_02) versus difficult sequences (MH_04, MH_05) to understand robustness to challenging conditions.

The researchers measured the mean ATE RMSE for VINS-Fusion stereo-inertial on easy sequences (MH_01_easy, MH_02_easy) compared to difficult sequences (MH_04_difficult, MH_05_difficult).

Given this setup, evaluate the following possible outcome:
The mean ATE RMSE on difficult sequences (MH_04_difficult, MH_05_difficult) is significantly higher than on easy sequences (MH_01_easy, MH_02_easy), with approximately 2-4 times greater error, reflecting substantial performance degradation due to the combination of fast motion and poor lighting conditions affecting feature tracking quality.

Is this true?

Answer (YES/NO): YES